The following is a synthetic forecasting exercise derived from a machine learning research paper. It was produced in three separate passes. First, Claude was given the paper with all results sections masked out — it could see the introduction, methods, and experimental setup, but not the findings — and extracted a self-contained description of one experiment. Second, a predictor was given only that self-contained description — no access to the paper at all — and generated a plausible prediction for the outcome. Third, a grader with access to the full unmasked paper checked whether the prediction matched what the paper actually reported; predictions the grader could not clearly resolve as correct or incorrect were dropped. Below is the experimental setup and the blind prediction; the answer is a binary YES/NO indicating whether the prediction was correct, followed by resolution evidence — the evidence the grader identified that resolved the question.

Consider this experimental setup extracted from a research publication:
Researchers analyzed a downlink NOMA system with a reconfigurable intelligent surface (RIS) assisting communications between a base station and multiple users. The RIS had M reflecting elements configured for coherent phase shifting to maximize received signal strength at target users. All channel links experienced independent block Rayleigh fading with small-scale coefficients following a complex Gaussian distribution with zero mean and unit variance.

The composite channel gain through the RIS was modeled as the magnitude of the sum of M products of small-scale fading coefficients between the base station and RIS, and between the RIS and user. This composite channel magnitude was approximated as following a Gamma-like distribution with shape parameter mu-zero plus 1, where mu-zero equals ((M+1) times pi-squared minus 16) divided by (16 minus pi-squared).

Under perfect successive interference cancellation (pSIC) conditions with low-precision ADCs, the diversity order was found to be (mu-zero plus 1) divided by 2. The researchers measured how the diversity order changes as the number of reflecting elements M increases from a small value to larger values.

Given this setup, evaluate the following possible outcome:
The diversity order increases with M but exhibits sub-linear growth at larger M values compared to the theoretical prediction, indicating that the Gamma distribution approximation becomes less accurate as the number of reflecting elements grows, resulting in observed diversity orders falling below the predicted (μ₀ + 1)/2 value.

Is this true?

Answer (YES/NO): NO